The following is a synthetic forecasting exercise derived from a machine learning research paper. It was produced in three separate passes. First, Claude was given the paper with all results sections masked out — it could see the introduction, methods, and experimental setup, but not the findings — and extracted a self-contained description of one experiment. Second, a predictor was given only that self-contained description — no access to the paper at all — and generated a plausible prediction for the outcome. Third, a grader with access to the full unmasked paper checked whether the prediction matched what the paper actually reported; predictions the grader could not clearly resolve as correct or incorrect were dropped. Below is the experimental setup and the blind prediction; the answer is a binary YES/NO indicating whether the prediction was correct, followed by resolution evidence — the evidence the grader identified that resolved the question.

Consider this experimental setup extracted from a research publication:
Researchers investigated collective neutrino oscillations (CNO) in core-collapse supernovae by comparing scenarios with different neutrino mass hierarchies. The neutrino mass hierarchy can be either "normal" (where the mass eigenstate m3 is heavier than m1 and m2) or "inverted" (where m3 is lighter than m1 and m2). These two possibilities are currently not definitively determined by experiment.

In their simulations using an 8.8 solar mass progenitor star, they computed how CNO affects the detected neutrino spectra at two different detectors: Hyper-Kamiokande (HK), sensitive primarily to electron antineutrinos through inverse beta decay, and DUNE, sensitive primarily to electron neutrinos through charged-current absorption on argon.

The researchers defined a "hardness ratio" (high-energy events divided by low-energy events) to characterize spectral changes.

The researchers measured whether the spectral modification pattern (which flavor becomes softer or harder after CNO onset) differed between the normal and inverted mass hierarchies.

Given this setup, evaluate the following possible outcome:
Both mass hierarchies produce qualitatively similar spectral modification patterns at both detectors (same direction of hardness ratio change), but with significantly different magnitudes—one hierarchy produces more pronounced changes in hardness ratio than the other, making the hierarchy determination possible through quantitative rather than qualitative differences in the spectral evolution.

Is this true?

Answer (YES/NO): NO